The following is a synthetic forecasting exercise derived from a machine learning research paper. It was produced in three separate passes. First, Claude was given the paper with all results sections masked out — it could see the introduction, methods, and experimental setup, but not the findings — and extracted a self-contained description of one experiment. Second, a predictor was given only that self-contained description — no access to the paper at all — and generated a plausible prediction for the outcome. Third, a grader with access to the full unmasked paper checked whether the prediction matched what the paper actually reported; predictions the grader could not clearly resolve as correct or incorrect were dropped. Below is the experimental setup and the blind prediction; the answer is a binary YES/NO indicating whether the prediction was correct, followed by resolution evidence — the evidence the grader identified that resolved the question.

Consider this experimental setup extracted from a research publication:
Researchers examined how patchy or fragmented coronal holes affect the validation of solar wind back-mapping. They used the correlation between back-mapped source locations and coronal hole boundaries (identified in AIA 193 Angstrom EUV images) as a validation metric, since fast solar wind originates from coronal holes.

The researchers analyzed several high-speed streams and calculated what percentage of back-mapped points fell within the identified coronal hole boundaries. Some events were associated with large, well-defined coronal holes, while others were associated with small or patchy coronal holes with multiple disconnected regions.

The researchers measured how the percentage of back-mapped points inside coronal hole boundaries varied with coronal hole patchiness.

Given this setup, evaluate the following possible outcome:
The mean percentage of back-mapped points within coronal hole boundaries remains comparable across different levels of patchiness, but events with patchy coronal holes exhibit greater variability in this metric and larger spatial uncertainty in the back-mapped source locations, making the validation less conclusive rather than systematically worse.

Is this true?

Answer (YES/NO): NO